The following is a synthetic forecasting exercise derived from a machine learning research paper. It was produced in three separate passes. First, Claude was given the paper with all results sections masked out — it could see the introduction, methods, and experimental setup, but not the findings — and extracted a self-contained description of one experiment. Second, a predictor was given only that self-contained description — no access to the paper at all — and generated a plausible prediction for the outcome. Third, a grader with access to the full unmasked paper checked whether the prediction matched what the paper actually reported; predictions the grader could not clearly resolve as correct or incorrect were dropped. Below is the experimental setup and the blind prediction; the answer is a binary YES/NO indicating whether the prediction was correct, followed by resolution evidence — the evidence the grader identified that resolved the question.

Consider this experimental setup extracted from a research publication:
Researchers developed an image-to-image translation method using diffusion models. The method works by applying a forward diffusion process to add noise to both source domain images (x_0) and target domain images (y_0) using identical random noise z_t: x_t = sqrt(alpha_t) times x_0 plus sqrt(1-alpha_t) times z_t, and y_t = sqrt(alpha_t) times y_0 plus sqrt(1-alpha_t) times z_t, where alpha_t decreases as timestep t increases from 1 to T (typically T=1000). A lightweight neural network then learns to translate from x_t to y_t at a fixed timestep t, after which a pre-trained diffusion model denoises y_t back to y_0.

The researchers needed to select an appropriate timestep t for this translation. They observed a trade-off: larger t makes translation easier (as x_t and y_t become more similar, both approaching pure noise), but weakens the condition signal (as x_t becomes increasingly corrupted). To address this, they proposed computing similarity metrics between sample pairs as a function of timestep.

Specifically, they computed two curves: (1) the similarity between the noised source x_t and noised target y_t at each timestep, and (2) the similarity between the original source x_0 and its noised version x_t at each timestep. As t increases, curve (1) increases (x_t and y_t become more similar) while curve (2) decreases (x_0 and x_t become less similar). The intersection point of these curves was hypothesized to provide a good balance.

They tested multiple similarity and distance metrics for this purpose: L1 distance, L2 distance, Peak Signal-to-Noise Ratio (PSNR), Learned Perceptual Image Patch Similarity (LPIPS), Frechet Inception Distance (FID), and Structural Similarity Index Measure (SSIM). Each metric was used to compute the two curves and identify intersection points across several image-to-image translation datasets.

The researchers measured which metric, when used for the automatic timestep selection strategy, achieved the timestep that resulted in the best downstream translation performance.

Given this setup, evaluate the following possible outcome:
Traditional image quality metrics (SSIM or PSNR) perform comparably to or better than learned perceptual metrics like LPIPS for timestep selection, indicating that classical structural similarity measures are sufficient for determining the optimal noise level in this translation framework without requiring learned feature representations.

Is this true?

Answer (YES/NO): YES